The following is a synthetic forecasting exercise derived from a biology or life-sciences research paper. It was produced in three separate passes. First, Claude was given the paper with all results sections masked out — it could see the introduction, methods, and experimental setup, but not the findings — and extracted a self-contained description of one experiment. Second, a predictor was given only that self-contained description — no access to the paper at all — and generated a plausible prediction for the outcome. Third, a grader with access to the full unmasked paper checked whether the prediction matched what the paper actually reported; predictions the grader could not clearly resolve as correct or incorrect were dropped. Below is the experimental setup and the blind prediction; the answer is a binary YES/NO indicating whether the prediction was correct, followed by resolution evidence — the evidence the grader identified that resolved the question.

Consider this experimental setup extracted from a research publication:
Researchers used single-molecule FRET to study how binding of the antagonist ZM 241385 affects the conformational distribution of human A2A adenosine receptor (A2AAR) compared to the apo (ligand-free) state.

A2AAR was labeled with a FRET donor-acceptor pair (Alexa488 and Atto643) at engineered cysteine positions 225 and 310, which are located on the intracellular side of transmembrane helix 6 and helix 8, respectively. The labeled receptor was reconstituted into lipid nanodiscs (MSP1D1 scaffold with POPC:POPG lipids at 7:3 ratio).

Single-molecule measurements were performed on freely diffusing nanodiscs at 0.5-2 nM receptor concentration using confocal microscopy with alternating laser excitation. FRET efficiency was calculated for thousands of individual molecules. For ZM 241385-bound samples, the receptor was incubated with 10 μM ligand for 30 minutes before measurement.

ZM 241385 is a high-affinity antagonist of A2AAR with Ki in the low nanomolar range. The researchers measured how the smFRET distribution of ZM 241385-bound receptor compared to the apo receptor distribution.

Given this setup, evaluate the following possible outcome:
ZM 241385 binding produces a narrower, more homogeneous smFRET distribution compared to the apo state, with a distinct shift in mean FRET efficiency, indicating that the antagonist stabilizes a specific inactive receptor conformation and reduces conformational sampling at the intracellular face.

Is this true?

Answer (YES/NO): NO